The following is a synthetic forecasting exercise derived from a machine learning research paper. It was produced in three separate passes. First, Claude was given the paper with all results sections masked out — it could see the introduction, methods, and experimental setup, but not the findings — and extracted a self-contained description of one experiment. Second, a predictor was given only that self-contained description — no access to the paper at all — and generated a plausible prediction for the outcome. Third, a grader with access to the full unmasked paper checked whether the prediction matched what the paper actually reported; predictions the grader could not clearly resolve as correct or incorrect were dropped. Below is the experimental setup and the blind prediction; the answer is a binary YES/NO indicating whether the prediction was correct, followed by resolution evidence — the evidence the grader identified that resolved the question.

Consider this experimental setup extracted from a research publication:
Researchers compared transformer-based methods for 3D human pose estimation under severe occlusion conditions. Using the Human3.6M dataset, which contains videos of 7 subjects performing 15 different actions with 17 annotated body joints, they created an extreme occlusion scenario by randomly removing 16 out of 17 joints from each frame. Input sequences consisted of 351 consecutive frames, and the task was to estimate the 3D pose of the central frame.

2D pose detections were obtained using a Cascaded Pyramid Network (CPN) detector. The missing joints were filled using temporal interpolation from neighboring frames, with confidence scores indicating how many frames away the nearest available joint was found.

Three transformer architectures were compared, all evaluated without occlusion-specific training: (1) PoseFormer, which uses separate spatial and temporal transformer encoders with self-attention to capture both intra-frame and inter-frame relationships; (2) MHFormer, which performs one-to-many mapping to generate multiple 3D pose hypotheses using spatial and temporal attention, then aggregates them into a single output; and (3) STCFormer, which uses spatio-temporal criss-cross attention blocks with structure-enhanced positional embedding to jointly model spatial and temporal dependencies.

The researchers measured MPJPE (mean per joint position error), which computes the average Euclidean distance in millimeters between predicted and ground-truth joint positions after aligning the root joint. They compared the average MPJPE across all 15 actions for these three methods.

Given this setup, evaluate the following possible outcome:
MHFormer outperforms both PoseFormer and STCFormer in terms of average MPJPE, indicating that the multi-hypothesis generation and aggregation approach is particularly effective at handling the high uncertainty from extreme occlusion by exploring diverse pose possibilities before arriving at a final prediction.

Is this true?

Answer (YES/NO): NO